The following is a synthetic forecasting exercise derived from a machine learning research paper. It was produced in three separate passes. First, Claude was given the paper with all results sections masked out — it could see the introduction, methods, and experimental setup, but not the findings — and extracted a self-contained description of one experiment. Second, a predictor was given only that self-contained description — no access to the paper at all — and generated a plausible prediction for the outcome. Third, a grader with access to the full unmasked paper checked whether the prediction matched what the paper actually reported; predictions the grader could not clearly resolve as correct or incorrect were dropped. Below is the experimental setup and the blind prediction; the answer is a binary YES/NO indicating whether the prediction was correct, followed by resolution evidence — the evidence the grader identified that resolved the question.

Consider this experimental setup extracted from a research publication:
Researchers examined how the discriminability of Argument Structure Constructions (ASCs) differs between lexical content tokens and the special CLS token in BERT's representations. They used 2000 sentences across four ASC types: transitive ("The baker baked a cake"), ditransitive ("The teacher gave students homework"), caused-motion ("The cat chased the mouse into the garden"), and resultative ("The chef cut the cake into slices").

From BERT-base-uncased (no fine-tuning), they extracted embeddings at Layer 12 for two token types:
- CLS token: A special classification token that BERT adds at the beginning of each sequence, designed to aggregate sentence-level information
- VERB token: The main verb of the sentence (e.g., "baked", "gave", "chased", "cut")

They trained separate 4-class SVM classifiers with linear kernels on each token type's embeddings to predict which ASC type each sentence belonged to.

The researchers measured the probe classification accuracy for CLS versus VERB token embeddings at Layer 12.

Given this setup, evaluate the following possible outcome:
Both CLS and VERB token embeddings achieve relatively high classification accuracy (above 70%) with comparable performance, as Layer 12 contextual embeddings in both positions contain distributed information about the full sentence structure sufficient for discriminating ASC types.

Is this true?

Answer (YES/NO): YES